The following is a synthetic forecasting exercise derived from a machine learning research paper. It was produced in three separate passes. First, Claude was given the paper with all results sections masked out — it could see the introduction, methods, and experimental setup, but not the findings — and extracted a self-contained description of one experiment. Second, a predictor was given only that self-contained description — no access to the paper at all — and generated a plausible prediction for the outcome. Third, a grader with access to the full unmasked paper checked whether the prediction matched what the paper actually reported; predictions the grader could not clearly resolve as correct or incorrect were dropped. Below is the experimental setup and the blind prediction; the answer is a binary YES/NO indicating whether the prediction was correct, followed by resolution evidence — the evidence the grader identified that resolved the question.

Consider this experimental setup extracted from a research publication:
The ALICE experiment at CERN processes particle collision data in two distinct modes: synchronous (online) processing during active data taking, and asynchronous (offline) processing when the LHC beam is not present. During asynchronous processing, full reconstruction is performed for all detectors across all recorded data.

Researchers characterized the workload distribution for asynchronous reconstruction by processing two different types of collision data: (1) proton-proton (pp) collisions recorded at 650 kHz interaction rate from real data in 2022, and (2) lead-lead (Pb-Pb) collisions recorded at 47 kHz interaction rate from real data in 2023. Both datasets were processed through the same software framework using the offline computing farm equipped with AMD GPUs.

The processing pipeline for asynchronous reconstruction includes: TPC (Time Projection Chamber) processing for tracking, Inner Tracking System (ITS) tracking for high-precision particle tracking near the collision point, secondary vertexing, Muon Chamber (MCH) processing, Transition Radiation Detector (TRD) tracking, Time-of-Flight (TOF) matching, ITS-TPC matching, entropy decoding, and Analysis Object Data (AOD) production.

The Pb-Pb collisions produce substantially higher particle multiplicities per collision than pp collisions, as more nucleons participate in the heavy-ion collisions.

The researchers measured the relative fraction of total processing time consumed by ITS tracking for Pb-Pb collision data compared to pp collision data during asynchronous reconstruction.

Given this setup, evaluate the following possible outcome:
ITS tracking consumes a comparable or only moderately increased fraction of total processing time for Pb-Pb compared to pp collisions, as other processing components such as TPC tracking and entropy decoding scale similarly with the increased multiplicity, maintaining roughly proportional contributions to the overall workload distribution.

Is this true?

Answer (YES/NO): NO